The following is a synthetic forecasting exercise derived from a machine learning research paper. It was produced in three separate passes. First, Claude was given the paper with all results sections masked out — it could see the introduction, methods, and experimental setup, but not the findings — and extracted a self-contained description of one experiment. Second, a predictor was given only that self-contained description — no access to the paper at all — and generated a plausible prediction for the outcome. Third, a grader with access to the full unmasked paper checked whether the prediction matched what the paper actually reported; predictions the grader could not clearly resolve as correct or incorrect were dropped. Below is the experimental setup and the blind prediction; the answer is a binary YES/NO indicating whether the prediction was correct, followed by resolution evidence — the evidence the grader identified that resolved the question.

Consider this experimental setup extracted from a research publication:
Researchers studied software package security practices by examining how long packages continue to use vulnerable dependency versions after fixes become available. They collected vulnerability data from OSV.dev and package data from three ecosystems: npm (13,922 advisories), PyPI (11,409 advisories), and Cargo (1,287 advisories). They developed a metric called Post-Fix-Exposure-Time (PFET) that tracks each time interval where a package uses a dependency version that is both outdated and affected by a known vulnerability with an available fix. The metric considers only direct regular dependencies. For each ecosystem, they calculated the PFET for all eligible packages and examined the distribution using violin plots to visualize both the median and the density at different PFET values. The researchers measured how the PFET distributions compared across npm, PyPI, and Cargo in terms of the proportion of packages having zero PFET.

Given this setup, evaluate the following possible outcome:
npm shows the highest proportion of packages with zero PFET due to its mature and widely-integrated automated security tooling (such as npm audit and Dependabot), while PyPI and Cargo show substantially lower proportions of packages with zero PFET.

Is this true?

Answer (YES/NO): NO